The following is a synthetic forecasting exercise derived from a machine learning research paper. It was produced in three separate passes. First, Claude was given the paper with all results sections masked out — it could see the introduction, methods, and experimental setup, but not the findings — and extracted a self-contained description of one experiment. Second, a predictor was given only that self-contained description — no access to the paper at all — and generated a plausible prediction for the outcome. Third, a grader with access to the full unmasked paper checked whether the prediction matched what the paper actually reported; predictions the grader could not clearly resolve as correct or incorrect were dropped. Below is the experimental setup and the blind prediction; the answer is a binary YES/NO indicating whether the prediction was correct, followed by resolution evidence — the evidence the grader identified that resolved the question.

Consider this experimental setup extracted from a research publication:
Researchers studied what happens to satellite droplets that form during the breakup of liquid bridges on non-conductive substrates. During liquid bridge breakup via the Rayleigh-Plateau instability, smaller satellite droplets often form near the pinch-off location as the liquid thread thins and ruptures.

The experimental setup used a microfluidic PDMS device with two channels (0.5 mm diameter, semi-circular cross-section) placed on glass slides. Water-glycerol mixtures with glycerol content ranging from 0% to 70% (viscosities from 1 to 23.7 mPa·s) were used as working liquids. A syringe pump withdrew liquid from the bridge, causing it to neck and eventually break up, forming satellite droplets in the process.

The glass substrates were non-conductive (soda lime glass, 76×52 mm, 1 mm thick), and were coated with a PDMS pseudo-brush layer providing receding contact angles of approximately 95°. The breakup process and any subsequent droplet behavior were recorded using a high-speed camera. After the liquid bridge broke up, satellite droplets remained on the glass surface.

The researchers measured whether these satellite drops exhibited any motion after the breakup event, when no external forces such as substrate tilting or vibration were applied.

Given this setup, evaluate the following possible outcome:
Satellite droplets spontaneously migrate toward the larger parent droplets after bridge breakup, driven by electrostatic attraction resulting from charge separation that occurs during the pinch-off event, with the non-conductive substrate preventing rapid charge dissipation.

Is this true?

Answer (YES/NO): NO